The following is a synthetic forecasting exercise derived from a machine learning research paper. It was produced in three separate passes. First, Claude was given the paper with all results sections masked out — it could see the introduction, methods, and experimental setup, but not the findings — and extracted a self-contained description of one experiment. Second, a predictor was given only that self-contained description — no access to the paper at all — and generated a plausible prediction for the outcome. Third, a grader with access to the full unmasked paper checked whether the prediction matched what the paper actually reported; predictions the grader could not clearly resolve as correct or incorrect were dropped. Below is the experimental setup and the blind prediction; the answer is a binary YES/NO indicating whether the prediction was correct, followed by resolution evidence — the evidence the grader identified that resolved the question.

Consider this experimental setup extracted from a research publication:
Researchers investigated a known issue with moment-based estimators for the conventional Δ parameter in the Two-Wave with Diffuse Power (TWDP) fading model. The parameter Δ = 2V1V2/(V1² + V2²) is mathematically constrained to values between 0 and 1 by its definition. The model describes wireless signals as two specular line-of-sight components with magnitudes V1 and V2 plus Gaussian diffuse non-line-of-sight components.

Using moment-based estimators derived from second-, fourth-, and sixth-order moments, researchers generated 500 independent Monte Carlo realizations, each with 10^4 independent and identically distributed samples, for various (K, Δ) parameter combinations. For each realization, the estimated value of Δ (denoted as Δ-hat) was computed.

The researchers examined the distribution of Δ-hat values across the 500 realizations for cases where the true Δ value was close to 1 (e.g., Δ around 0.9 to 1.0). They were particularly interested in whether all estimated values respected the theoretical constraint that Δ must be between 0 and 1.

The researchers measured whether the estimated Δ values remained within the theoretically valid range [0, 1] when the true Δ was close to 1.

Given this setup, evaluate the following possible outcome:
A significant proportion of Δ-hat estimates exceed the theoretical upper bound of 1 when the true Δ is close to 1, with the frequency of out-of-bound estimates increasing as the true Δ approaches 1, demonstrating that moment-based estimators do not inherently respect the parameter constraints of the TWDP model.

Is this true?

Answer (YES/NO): YES